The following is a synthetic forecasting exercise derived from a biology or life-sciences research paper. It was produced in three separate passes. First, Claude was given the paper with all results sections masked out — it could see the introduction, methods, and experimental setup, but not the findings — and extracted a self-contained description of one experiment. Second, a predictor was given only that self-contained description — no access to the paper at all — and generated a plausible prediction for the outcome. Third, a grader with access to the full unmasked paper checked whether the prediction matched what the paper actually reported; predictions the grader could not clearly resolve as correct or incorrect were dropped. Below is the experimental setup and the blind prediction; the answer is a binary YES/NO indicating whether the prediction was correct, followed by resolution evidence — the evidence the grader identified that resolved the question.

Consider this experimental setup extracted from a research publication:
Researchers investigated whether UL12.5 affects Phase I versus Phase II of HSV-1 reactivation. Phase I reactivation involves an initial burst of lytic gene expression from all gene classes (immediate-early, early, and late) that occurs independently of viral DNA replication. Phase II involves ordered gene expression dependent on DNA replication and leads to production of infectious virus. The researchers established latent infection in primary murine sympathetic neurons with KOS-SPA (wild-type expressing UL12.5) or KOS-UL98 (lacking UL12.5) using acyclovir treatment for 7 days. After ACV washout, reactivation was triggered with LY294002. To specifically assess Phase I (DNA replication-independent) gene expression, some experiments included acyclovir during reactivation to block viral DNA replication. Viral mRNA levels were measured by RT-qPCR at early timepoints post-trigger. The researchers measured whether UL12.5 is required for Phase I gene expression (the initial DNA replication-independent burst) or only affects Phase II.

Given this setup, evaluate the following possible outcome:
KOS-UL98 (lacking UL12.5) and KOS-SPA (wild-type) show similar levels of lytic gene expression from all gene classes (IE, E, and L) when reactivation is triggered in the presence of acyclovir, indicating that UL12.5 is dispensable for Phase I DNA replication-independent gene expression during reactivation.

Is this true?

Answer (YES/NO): NO